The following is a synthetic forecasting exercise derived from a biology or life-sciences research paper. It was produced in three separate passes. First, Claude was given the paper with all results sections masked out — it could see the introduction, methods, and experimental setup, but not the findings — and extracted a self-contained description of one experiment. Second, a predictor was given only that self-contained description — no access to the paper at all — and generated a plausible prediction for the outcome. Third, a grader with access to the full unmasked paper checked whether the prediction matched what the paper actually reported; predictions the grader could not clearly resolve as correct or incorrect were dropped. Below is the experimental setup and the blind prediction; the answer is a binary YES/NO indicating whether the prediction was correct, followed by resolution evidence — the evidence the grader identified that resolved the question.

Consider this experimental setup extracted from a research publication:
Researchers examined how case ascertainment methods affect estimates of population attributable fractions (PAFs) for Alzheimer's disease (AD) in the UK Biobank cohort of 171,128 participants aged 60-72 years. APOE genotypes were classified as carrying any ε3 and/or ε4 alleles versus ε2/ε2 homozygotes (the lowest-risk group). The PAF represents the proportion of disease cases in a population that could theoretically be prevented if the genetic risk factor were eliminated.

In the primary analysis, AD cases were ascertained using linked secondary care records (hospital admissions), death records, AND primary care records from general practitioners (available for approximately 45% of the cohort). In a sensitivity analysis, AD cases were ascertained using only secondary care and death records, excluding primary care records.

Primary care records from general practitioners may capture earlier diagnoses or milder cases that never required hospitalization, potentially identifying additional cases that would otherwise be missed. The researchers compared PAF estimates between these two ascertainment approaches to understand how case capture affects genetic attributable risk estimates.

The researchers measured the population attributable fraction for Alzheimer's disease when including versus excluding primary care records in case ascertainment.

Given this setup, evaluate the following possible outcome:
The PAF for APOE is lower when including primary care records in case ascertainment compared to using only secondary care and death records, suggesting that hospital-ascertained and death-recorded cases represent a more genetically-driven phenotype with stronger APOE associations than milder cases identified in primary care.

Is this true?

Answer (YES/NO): NO